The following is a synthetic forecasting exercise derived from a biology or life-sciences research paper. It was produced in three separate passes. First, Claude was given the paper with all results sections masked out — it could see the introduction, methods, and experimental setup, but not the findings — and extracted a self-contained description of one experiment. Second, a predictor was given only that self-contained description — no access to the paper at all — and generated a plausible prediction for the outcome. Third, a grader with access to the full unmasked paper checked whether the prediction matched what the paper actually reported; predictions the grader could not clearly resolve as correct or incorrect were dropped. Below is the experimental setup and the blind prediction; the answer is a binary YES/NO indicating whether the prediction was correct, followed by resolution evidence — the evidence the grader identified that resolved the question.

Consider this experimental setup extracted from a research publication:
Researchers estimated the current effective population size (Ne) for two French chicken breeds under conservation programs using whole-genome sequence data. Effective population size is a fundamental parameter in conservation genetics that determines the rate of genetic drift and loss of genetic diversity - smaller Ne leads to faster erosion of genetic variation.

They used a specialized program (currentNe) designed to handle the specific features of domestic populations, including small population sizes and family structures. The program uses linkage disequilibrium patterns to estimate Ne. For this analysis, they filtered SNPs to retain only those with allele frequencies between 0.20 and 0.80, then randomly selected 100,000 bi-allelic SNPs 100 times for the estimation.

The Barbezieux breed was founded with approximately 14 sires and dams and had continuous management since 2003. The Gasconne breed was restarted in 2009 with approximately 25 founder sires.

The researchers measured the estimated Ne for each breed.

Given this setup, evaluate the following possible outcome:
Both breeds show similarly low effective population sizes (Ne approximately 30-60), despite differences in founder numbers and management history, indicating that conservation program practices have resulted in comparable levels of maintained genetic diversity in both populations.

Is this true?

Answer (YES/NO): NO